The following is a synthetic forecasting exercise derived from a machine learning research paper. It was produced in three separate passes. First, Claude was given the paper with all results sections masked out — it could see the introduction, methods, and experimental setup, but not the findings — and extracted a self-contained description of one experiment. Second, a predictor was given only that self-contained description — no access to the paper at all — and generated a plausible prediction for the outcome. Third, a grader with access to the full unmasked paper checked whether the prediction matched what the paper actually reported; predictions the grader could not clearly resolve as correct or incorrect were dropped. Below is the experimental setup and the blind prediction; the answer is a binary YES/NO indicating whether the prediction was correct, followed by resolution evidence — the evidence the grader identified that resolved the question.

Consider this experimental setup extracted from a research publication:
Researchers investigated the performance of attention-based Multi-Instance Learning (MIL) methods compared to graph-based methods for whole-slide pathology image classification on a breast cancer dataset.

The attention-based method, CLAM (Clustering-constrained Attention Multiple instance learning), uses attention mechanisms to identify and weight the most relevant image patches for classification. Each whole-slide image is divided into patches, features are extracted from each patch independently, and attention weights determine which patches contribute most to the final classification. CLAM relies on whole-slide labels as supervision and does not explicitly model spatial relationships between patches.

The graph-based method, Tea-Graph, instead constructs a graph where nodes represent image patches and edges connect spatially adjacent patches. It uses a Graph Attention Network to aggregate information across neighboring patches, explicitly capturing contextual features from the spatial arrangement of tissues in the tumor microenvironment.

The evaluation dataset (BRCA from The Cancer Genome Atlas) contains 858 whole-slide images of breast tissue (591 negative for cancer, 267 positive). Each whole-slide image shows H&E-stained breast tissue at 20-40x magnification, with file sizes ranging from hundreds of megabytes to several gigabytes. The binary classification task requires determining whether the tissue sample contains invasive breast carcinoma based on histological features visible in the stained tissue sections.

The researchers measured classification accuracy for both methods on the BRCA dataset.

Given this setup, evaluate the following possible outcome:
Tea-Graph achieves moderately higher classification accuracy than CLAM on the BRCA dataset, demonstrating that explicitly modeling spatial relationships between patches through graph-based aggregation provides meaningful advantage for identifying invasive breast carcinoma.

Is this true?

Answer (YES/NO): NO